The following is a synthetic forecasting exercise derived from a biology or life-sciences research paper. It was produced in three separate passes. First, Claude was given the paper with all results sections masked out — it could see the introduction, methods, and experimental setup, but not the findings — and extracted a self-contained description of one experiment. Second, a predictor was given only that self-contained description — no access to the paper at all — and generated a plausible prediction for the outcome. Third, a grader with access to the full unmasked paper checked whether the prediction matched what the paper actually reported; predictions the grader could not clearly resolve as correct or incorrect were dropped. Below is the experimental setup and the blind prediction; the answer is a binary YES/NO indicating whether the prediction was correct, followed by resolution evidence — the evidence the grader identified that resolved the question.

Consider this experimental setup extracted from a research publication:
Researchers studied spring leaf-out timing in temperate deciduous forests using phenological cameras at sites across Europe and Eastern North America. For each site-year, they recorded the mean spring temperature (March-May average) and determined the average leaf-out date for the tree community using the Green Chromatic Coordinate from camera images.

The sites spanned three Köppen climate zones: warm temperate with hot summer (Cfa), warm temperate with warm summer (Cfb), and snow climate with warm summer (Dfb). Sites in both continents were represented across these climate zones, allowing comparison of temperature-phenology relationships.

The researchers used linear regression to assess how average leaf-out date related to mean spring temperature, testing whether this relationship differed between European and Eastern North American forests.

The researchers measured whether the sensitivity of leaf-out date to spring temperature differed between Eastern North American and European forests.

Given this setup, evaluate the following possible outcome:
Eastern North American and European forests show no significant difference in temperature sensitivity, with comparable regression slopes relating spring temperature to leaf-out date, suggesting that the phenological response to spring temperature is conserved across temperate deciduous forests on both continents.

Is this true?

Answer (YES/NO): YES